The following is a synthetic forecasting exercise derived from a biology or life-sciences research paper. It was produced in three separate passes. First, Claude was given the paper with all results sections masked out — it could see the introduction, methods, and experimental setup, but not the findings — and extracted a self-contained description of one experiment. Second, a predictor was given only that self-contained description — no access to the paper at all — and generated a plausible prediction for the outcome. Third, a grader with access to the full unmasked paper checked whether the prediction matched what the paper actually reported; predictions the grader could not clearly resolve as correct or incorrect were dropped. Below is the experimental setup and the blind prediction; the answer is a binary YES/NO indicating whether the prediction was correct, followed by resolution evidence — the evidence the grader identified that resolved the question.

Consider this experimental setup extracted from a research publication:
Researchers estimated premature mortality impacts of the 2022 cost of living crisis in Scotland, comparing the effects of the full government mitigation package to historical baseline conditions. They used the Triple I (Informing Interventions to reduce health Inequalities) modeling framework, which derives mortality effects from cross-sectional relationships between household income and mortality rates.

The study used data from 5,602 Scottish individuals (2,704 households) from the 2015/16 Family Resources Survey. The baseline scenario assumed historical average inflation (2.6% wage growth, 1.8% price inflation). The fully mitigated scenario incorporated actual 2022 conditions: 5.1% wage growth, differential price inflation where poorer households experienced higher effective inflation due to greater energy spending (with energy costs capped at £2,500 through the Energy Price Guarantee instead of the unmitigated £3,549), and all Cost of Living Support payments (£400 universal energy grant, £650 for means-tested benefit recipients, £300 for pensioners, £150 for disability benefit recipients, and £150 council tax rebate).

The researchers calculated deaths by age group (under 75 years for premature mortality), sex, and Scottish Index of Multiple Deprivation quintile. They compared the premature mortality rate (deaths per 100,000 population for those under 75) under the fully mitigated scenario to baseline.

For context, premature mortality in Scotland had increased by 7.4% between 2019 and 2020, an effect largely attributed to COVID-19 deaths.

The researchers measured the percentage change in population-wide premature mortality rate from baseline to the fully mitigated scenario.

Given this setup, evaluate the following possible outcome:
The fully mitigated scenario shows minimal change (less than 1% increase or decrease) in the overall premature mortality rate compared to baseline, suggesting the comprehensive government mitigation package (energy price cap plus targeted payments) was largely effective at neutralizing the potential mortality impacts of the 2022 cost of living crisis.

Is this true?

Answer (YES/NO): NO